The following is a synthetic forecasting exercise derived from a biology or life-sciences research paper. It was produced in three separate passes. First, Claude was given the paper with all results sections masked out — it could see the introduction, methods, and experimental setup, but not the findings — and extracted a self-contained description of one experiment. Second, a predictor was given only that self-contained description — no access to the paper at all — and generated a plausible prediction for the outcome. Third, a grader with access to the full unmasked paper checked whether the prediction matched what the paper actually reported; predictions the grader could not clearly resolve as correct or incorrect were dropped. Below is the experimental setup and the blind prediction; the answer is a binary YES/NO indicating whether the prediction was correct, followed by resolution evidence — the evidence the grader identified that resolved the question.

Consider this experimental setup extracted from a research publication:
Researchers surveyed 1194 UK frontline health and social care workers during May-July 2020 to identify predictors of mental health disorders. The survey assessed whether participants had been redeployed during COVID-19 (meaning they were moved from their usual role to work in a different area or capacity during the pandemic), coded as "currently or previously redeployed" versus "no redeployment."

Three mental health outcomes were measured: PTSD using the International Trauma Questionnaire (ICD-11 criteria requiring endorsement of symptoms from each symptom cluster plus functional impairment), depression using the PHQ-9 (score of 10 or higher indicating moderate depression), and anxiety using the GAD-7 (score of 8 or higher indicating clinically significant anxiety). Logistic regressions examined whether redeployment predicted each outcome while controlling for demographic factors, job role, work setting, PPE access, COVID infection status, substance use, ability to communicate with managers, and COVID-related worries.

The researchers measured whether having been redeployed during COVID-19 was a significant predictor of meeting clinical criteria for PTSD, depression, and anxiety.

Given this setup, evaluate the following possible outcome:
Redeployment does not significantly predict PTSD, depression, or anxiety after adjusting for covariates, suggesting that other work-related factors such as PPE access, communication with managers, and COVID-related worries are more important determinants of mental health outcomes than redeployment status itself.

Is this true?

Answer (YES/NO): NO